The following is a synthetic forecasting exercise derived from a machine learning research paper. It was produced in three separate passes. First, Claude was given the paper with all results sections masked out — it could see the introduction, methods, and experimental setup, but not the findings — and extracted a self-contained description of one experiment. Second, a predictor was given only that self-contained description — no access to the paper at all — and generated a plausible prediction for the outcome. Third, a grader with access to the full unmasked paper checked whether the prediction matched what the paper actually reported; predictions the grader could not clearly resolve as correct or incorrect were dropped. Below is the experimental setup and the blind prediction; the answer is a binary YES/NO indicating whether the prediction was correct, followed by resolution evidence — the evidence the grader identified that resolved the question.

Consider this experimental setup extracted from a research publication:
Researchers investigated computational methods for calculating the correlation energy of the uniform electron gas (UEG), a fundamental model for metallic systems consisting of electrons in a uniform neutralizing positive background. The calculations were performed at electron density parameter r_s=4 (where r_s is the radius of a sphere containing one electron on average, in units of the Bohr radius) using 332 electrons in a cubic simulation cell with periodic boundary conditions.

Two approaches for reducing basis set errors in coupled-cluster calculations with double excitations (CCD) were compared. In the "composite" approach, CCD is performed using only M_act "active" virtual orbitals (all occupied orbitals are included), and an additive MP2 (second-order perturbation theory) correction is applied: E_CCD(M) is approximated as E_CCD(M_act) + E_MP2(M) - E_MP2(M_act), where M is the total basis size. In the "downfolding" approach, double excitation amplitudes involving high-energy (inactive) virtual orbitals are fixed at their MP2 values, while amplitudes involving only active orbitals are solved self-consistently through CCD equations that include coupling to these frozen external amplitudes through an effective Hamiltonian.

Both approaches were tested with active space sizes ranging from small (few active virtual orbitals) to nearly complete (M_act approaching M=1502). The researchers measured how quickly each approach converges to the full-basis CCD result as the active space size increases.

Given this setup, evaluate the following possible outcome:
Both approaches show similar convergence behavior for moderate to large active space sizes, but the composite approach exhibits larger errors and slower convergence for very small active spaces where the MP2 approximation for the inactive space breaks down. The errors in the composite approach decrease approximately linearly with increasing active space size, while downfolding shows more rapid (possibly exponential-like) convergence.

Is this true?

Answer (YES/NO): NO